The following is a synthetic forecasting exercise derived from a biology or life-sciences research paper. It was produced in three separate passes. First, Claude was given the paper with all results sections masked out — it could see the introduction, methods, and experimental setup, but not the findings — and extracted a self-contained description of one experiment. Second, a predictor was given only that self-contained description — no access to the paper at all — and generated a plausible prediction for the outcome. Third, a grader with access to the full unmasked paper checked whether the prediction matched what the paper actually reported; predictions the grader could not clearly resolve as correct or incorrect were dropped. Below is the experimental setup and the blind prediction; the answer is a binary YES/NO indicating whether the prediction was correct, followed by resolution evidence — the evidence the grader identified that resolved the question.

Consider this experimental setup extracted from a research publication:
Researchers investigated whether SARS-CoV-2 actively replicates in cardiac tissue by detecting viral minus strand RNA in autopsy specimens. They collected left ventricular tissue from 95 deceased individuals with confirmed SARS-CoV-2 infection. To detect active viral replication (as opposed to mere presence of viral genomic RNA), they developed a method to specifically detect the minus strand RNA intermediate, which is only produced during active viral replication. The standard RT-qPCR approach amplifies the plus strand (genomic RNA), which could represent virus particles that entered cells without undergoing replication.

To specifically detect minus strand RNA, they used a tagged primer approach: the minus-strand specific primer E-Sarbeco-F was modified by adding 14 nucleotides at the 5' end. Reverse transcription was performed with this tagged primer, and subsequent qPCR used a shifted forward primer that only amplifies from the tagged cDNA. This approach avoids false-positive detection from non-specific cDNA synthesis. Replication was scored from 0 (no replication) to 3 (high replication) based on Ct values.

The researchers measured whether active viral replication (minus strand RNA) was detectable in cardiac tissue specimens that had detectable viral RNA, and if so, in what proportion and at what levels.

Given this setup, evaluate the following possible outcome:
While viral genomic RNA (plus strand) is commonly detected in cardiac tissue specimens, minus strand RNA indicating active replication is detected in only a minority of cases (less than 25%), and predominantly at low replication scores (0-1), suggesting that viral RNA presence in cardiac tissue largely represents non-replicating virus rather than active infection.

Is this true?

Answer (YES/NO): NO